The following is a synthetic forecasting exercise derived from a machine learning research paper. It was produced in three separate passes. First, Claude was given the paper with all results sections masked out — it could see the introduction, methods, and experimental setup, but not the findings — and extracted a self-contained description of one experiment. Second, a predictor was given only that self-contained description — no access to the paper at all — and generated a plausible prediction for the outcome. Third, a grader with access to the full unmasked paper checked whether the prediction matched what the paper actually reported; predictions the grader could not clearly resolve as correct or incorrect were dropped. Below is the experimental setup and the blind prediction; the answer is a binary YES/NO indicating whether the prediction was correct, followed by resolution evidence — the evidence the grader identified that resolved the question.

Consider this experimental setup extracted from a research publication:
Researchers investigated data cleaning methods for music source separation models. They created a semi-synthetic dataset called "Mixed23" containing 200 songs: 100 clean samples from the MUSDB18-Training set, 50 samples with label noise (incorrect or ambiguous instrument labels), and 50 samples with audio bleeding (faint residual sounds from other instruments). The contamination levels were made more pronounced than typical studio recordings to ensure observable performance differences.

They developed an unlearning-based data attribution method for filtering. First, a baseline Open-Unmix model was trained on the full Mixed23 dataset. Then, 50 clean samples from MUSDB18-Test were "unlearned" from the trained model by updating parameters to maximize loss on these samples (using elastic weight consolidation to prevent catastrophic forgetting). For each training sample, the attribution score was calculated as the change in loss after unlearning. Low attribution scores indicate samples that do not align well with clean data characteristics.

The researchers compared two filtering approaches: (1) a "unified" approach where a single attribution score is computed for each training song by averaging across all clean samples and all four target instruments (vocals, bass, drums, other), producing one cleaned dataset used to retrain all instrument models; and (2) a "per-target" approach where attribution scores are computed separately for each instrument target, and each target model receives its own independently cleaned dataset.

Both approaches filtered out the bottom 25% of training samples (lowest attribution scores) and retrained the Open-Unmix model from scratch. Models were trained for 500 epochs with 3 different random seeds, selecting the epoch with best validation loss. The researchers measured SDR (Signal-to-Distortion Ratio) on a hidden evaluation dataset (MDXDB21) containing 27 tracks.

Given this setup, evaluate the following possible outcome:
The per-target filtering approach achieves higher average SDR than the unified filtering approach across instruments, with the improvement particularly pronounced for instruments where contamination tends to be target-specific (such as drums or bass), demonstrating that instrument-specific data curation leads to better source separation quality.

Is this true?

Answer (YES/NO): NO